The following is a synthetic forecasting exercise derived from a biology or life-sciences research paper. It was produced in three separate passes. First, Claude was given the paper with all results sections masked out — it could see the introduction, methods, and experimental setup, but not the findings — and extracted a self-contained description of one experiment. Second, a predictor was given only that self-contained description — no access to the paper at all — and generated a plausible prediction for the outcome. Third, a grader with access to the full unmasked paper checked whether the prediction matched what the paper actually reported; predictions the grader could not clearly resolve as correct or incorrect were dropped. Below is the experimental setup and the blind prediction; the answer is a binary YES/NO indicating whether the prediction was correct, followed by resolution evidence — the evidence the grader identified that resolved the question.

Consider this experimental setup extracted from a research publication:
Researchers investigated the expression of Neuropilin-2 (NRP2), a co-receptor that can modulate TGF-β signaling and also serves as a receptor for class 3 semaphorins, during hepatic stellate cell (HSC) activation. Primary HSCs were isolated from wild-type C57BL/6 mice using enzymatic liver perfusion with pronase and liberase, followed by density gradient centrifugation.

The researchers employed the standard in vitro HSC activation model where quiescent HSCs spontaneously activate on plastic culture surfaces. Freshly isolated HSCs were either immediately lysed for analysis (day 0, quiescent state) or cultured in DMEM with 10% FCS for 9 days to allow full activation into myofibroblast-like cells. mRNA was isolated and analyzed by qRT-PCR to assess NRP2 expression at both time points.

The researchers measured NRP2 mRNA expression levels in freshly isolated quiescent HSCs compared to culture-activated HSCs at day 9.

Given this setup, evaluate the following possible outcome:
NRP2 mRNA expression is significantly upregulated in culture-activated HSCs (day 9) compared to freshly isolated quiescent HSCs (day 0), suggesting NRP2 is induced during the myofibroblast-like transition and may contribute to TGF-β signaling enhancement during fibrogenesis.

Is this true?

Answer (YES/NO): NO